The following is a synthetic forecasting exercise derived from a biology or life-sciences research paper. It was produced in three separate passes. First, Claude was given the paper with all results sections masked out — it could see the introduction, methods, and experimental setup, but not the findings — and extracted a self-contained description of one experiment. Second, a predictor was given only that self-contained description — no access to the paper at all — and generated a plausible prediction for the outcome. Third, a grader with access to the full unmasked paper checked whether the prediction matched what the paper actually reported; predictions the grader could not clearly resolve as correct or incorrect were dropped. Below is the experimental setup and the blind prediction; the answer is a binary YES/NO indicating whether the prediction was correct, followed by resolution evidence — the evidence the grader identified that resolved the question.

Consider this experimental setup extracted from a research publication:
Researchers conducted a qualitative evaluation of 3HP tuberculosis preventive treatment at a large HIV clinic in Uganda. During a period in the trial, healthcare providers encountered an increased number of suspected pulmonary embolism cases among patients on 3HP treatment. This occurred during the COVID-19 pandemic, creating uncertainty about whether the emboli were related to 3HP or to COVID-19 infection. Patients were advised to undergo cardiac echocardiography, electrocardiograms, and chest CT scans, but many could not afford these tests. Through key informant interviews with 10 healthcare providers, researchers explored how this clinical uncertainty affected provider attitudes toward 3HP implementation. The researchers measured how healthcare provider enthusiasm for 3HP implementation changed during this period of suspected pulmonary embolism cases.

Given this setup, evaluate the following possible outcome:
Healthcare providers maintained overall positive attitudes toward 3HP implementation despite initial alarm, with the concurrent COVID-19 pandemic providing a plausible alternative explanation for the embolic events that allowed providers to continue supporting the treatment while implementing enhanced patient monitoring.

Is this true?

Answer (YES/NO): NO